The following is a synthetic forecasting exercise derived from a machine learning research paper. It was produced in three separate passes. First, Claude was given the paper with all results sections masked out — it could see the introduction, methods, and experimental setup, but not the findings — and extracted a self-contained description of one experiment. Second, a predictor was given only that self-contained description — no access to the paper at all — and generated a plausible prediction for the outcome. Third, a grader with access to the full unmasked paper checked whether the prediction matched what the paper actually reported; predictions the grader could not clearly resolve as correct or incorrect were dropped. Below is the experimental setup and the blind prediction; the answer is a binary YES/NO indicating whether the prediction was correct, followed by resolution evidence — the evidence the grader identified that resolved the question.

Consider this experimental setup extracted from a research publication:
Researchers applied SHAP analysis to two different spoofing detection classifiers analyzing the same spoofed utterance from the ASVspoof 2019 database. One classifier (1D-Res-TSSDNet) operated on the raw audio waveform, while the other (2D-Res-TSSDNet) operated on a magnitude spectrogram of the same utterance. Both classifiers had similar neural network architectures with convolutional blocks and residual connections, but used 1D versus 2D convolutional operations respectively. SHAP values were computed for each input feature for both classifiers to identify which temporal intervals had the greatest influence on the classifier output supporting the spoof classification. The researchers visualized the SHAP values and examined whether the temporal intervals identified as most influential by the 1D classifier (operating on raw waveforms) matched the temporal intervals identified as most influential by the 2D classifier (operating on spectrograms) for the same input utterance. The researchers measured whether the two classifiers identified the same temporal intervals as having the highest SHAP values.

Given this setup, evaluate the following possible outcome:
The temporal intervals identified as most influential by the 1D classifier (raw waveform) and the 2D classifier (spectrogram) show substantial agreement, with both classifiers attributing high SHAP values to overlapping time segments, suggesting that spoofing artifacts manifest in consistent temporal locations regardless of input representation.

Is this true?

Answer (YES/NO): NO